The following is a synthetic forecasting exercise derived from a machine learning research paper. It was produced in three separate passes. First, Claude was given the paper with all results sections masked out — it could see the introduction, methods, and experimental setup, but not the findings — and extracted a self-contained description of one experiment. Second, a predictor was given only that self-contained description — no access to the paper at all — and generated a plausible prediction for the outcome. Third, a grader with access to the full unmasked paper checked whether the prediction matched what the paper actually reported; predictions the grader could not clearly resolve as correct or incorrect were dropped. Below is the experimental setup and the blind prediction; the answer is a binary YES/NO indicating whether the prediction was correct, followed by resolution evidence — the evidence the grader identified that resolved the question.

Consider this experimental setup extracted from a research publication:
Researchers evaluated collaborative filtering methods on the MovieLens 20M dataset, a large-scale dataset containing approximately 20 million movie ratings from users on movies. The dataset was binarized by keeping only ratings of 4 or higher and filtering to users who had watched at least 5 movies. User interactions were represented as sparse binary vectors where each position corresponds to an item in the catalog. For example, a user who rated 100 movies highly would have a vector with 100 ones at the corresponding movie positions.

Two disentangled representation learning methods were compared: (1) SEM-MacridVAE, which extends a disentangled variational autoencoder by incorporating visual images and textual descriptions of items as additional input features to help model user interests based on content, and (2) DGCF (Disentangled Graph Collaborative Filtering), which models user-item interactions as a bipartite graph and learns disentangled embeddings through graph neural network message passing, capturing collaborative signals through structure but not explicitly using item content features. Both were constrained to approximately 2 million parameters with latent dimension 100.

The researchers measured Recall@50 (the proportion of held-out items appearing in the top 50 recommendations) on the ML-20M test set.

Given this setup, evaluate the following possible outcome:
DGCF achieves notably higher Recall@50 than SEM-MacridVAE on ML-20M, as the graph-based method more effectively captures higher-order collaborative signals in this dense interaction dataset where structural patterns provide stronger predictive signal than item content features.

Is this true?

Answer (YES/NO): NO